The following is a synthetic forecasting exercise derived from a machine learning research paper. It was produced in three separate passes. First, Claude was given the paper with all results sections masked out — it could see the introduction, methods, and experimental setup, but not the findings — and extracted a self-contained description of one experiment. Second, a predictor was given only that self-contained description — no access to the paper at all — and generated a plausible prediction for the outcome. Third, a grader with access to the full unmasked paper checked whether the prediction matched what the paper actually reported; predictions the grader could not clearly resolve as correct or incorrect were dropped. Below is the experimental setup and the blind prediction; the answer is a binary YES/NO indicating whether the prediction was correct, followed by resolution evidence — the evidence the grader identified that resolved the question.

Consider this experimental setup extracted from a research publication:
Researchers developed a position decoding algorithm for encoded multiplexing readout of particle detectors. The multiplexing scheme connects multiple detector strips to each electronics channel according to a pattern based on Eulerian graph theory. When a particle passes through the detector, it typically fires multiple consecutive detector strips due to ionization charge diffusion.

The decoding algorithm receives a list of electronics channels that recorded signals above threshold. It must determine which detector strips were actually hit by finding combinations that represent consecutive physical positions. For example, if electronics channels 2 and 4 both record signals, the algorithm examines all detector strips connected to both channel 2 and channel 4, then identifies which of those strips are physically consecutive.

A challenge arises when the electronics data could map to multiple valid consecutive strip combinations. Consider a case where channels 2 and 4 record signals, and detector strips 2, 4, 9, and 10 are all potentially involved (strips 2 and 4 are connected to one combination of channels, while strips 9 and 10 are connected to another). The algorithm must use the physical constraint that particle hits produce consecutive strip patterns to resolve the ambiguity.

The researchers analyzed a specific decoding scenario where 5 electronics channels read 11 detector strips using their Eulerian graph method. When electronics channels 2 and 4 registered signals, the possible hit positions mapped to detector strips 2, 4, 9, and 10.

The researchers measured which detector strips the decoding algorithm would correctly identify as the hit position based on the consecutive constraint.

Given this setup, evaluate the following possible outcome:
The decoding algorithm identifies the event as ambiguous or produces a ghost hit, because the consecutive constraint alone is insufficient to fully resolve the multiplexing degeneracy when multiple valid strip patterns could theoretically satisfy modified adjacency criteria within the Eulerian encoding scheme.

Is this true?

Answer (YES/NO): NO